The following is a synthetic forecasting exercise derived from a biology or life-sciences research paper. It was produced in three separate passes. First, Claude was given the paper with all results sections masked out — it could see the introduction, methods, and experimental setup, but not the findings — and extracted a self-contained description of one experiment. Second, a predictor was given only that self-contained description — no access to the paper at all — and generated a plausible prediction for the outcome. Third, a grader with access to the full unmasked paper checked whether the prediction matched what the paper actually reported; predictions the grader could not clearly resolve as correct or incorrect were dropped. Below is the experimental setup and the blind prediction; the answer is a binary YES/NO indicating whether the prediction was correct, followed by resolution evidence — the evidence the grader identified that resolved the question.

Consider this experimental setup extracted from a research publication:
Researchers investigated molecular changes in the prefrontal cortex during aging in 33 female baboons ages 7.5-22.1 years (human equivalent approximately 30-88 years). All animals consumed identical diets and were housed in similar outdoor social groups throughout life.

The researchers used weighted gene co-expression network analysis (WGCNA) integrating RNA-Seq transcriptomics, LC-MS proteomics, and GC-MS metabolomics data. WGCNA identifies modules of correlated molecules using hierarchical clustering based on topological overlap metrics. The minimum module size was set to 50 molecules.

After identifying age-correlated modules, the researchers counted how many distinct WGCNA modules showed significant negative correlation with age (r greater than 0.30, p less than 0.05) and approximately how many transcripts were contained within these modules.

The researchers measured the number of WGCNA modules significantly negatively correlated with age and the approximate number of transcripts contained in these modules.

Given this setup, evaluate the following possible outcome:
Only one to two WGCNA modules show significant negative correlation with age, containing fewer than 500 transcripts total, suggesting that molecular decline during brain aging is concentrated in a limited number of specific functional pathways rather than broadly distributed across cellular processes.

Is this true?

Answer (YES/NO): NO